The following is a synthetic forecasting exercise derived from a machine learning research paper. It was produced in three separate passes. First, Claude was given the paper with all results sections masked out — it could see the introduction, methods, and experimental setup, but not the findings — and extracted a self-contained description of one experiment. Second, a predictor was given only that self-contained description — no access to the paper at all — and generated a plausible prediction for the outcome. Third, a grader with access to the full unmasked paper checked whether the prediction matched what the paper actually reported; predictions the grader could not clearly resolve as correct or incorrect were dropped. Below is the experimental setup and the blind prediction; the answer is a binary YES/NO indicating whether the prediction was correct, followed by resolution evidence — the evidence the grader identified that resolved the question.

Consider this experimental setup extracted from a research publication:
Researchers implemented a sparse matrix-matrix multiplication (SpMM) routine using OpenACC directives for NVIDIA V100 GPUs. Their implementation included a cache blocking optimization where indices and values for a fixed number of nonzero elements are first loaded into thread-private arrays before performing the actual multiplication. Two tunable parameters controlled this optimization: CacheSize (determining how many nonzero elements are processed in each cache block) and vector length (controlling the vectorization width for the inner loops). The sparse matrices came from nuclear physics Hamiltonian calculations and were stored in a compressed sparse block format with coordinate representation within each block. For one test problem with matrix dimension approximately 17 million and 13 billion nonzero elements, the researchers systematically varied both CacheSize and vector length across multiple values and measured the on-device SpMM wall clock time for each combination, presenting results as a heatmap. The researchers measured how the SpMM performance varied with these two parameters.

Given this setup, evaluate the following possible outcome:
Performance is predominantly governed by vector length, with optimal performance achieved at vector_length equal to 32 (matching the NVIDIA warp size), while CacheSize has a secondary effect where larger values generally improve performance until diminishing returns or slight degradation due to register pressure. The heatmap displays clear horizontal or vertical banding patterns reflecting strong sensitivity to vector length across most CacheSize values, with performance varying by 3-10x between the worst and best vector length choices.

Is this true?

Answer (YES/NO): NO